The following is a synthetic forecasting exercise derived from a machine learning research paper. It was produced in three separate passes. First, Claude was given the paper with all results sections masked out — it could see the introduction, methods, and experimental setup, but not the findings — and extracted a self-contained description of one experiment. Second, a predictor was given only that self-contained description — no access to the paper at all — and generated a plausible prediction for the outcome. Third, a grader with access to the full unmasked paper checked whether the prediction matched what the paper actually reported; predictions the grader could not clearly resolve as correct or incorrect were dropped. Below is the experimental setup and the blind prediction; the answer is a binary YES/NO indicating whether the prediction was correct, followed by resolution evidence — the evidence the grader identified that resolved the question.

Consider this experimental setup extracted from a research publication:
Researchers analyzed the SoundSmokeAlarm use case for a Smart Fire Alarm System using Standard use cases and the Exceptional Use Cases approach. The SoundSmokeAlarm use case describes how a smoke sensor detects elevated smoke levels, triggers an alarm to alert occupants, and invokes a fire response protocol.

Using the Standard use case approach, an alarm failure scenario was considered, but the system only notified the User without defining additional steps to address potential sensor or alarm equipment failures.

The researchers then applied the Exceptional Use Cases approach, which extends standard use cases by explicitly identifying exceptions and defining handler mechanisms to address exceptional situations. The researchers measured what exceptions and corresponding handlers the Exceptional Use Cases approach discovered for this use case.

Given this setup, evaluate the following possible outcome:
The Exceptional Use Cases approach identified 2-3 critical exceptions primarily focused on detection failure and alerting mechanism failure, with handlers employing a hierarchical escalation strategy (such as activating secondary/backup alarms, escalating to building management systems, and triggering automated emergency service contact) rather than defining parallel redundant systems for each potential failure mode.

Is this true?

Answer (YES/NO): NO